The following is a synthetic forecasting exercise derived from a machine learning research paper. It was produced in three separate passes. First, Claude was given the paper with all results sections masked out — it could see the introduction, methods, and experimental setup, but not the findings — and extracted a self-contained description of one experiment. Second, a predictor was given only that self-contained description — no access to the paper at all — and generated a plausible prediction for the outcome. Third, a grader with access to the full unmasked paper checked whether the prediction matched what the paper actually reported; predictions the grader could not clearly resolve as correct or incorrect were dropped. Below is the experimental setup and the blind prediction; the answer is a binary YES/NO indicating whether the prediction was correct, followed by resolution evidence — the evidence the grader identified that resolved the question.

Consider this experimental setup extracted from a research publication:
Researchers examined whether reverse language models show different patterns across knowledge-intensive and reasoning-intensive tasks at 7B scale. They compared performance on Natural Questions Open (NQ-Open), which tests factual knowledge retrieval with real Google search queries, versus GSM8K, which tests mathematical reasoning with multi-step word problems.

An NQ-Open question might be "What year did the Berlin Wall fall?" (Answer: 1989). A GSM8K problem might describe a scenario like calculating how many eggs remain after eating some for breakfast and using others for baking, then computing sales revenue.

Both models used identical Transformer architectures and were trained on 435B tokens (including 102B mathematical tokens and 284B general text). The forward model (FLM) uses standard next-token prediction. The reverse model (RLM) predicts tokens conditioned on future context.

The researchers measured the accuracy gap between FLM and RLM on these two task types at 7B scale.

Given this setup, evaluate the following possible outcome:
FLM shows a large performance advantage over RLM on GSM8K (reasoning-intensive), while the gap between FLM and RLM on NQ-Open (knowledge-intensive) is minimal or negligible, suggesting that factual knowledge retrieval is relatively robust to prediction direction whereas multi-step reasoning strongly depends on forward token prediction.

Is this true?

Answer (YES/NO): NO